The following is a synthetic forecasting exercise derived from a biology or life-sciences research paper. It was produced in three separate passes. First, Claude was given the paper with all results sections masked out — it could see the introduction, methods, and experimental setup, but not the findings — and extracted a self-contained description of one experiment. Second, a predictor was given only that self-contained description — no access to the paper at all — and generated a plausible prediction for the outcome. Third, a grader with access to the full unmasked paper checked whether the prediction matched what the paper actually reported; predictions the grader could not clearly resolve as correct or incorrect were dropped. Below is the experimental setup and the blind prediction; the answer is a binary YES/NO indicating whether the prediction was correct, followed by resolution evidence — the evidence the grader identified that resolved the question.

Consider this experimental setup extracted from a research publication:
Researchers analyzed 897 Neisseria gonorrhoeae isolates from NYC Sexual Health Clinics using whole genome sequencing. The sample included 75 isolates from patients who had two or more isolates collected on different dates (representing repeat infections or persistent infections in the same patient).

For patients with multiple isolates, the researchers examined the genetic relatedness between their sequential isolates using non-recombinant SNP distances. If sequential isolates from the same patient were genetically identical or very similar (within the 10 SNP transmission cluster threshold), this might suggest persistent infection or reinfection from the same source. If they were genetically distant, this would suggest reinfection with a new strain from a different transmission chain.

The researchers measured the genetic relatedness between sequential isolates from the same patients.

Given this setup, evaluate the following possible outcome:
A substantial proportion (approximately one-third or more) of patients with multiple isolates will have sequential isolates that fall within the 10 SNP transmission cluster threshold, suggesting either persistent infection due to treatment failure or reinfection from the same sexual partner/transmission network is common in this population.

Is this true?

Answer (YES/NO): NO